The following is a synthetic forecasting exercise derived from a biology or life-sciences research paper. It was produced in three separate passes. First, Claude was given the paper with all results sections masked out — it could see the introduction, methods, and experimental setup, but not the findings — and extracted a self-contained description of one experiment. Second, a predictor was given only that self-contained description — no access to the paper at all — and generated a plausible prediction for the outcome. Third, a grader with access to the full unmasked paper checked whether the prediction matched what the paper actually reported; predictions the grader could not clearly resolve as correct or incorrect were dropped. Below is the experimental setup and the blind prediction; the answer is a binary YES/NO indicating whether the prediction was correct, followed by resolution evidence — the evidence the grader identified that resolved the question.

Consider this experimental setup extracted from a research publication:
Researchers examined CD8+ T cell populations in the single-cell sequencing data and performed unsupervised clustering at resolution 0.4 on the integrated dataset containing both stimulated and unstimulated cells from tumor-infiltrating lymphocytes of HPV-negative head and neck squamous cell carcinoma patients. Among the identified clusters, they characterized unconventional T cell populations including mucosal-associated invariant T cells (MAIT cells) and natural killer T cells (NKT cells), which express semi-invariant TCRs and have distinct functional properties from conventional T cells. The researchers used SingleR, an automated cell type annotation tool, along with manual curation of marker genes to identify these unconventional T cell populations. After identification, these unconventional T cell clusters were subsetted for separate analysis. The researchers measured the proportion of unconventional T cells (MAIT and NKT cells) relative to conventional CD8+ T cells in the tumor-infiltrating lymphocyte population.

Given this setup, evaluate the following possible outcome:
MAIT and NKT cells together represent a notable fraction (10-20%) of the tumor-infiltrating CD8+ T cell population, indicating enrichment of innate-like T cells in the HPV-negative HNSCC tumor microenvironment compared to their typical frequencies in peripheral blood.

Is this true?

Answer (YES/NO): NO